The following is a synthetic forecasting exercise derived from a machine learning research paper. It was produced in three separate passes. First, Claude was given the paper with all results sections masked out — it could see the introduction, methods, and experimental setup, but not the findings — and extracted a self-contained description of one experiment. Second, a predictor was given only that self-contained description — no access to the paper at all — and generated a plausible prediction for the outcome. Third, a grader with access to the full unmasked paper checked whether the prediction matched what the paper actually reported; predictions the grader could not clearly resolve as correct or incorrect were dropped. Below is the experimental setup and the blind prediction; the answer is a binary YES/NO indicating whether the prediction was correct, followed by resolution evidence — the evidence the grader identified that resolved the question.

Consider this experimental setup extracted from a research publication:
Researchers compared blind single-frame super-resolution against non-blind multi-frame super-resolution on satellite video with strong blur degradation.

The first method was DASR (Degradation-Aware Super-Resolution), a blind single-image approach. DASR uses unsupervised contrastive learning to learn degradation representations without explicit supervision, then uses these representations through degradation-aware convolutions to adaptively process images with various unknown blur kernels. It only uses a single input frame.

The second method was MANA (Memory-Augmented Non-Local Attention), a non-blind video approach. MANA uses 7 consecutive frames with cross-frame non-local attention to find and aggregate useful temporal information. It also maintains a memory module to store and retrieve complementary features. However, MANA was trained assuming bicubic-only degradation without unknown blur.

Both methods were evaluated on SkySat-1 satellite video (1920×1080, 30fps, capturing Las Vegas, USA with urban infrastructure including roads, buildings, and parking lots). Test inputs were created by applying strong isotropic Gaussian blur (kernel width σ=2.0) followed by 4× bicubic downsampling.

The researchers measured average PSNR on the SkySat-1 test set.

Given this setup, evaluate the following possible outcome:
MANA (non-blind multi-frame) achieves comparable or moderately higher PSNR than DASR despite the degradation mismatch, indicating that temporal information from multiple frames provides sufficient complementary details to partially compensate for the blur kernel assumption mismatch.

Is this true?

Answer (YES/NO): NO